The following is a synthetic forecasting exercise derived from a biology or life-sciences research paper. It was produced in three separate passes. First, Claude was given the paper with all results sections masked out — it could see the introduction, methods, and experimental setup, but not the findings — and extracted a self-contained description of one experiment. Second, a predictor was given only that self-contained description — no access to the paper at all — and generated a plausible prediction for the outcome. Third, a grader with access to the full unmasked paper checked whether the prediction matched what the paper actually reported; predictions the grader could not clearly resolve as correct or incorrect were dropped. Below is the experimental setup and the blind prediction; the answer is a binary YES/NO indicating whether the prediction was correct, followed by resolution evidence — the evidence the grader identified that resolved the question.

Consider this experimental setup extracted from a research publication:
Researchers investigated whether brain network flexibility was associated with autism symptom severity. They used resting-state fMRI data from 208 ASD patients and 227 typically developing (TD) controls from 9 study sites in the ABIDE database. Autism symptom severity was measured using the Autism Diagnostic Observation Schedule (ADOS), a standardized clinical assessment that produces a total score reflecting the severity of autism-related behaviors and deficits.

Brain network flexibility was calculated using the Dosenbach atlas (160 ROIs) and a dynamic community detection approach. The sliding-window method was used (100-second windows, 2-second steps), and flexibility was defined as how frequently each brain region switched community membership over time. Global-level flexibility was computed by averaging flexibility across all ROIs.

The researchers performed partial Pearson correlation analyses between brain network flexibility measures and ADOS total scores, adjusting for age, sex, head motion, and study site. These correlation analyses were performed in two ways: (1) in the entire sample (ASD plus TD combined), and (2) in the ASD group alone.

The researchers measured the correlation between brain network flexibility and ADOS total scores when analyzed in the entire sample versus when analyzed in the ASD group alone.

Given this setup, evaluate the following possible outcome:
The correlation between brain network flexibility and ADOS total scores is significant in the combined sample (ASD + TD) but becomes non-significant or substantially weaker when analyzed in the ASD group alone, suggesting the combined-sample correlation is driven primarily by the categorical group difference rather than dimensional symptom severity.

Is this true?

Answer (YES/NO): YES